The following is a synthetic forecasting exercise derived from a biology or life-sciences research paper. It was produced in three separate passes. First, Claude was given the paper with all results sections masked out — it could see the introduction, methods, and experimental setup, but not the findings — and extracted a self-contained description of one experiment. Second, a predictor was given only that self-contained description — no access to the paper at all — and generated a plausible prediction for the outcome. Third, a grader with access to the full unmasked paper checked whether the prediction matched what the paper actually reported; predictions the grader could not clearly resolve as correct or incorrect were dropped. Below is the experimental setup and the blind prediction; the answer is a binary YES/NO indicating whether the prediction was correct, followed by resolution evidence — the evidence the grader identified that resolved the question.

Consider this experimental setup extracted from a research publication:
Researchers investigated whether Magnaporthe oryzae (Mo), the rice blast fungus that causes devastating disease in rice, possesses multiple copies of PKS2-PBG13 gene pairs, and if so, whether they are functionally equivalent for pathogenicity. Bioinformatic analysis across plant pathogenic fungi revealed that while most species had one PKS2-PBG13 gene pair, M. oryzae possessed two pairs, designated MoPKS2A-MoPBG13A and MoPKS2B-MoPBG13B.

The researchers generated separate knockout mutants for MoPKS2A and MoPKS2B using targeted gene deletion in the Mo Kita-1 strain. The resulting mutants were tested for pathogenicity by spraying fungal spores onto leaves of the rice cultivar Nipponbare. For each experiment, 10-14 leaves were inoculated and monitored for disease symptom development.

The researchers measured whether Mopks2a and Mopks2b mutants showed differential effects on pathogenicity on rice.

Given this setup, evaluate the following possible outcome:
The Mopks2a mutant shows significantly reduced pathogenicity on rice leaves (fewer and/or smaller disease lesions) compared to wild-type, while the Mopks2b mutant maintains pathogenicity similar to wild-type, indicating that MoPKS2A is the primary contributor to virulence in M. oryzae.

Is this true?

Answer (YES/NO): YES